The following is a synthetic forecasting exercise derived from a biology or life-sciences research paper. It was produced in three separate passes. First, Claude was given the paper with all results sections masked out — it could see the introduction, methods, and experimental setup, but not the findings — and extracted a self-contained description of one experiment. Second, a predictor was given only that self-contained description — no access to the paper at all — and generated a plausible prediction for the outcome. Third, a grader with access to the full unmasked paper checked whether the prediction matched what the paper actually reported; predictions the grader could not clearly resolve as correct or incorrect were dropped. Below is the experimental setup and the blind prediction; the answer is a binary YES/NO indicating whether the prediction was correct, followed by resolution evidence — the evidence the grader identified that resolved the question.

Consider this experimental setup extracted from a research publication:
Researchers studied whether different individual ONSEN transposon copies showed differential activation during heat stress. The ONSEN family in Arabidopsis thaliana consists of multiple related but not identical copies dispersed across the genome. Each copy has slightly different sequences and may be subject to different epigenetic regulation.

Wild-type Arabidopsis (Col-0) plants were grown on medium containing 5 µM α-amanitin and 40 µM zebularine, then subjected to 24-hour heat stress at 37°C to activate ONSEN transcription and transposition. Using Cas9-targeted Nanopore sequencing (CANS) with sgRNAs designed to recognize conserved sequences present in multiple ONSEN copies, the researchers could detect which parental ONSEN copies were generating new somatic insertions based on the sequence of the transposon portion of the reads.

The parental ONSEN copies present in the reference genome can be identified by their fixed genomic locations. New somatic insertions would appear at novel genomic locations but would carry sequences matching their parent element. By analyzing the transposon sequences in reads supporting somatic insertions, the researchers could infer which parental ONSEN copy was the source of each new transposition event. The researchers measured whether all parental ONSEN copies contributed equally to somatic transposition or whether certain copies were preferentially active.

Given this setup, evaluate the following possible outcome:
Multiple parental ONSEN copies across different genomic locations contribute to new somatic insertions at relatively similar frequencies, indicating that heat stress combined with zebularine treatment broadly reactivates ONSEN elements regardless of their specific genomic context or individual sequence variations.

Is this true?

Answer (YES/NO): NO